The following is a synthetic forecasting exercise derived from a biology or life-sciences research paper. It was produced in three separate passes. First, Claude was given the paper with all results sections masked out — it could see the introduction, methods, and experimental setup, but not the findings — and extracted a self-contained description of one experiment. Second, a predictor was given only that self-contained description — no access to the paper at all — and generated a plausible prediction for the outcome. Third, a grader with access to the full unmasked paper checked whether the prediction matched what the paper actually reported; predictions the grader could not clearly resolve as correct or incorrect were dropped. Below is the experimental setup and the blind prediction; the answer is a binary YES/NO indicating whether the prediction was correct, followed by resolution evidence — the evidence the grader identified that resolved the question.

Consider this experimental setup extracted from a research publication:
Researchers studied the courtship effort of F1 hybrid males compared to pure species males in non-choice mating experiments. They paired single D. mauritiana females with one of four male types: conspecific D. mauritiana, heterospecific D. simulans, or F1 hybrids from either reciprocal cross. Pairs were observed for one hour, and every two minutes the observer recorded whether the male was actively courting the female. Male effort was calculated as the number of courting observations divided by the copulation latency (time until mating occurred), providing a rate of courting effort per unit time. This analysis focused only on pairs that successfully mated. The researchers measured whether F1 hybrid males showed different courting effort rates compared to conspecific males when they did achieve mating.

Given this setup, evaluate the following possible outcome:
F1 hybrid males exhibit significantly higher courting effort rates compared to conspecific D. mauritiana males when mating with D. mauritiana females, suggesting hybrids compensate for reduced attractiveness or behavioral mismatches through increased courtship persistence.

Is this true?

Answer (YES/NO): NO